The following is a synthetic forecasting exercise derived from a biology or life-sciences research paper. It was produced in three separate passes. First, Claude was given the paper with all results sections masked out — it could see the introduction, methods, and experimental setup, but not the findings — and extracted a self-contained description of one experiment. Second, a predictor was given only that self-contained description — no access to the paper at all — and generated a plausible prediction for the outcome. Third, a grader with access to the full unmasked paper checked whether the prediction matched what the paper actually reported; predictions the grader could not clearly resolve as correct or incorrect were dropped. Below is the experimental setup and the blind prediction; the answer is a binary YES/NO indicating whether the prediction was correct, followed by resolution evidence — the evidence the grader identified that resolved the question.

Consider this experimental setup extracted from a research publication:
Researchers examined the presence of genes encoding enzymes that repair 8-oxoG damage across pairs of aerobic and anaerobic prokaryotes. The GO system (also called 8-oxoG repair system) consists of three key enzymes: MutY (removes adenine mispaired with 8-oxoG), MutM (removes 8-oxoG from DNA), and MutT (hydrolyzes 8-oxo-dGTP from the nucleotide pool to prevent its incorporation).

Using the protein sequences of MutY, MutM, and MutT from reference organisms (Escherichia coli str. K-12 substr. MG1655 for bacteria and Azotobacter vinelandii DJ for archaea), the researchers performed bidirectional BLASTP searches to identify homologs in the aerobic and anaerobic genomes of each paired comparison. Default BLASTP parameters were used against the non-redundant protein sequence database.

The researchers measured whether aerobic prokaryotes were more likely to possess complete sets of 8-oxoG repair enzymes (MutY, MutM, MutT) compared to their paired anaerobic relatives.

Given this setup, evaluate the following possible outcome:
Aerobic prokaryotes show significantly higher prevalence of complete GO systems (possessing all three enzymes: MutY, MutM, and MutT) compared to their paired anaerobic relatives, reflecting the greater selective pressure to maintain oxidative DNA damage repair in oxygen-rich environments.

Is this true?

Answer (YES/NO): NO